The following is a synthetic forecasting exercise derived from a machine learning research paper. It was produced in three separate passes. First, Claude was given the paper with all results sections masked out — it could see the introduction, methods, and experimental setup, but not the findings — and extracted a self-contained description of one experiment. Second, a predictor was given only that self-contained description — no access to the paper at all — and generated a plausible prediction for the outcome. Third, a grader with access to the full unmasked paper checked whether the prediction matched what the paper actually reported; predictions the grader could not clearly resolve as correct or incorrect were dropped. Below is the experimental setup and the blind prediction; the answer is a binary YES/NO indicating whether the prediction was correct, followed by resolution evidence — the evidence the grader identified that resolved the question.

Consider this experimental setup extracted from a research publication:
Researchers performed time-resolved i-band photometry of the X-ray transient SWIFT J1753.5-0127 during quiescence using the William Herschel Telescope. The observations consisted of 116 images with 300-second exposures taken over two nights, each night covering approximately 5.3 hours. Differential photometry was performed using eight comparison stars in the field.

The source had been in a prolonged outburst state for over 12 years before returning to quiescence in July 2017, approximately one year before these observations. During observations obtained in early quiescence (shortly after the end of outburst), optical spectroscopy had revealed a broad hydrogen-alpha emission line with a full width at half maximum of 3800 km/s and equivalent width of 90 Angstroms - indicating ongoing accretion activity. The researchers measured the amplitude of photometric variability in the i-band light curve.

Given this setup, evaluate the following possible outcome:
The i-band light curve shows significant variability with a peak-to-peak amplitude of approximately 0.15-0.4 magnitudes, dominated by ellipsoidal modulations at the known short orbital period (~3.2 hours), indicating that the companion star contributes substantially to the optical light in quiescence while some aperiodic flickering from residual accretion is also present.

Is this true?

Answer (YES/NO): NO